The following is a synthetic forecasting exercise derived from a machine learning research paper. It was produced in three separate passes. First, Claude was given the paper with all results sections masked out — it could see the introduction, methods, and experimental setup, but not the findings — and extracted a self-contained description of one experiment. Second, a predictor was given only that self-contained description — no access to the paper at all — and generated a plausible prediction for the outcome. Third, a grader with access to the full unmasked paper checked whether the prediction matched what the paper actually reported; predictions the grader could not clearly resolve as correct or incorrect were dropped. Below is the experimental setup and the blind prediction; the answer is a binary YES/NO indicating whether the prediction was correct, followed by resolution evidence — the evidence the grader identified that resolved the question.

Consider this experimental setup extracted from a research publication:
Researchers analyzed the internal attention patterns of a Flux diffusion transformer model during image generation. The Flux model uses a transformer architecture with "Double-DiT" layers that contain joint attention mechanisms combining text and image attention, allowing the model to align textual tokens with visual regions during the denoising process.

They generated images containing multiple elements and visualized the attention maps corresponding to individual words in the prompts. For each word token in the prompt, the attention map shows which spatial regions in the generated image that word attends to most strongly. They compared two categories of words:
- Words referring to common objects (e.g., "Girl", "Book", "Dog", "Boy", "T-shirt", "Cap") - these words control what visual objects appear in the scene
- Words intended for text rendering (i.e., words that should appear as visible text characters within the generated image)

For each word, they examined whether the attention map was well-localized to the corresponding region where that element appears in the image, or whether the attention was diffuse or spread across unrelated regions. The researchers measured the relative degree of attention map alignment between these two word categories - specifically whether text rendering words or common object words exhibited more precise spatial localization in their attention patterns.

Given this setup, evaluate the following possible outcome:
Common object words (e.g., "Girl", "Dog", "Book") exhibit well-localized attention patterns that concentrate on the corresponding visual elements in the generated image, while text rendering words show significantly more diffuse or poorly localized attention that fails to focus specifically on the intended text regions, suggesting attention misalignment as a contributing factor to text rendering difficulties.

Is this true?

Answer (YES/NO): YES